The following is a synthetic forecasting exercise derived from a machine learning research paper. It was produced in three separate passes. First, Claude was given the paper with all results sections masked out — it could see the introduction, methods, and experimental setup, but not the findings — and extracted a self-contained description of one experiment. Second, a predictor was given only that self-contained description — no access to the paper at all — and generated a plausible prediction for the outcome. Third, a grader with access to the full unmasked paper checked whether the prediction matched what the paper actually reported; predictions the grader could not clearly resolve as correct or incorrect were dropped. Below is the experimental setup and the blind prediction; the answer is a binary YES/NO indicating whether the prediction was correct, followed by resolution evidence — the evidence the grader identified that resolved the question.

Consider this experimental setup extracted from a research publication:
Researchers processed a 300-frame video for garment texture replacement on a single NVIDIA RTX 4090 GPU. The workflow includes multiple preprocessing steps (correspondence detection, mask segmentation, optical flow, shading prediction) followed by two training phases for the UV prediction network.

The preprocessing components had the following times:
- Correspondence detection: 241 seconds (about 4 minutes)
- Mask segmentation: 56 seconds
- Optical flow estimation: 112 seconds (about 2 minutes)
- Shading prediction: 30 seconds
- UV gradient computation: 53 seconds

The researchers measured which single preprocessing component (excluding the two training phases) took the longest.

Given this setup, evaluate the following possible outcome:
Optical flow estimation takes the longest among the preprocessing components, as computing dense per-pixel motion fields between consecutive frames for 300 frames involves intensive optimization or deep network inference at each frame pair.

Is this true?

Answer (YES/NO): NO